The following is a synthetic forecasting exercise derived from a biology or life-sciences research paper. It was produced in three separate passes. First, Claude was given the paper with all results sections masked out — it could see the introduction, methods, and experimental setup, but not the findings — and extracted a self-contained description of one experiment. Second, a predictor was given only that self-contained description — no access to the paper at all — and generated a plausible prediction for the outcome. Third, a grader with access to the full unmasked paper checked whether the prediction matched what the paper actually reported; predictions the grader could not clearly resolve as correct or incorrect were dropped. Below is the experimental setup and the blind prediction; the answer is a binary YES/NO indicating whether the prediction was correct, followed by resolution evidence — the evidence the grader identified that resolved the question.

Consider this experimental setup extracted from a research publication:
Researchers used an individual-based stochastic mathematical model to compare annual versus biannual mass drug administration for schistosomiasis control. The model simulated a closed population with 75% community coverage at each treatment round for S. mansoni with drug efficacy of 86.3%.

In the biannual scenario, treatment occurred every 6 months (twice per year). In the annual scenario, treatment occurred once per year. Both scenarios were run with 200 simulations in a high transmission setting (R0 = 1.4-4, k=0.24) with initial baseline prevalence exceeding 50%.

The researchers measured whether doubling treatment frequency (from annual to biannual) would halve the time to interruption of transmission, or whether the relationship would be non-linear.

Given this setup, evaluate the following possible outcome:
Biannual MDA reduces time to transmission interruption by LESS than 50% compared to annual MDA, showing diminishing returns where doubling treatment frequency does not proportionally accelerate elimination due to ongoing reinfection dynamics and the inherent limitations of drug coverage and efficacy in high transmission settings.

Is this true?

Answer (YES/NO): YES